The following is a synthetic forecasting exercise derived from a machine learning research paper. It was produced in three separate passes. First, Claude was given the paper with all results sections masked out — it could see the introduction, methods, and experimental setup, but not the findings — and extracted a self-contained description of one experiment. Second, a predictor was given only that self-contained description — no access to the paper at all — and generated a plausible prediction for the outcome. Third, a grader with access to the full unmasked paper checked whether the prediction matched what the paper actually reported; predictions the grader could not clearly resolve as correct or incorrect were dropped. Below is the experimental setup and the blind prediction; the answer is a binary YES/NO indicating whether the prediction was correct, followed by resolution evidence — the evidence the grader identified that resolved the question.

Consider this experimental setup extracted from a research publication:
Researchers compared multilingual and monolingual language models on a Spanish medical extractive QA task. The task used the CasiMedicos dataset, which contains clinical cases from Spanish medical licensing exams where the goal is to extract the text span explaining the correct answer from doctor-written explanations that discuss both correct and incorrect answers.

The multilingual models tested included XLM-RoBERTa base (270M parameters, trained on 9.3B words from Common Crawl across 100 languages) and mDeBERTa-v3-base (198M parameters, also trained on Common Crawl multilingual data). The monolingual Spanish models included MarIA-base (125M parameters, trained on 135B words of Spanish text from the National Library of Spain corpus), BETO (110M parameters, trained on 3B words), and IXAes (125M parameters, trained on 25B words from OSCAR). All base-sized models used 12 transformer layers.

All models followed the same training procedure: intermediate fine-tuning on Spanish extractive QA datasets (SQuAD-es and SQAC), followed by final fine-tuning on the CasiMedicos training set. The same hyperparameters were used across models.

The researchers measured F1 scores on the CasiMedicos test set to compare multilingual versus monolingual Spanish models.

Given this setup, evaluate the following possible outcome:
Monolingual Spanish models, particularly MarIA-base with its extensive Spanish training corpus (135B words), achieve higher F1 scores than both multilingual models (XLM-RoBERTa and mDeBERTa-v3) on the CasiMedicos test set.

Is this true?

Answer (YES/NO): NO